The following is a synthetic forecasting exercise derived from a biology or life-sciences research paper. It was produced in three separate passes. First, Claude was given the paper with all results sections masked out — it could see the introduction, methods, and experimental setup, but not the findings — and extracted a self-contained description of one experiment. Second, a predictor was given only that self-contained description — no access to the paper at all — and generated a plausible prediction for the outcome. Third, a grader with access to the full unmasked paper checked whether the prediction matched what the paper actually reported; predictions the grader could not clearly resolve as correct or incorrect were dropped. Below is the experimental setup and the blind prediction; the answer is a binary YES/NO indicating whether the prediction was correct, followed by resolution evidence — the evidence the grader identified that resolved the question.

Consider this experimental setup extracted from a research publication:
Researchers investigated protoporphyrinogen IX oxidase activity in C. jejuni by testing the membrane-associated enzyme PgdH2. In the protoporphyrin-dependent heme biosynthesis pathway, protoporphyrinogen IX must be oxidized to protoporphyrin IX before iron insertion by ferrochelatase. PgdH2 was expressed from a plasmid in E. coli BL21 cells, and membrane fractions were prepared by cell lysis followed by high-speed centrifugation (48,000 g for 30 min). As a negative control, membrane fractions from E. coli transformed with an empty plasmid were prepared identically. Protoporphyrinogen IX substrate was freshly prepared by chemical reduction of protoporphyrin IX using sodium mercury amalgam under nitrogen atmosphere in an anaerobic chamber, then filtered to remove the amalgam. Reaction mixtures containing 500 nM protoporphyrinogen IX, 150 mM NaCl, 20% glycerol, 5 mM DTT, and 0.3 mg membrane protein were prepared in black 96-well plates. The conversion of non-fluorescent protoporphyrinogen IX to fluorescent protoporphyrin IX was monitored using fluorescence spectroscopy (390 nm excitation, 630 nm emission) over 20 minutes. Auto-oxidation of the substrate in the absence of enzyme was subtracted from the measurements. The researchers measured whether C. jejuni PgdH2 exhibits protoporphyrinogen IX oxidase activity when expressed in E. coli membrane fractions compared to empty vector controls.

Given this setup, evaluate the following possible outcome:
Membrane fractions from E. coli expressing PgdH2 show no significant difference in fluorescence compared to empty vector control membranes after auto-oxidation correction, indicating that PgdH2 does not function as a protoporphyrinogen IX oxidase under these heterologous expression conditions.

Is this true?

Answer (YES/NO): NO